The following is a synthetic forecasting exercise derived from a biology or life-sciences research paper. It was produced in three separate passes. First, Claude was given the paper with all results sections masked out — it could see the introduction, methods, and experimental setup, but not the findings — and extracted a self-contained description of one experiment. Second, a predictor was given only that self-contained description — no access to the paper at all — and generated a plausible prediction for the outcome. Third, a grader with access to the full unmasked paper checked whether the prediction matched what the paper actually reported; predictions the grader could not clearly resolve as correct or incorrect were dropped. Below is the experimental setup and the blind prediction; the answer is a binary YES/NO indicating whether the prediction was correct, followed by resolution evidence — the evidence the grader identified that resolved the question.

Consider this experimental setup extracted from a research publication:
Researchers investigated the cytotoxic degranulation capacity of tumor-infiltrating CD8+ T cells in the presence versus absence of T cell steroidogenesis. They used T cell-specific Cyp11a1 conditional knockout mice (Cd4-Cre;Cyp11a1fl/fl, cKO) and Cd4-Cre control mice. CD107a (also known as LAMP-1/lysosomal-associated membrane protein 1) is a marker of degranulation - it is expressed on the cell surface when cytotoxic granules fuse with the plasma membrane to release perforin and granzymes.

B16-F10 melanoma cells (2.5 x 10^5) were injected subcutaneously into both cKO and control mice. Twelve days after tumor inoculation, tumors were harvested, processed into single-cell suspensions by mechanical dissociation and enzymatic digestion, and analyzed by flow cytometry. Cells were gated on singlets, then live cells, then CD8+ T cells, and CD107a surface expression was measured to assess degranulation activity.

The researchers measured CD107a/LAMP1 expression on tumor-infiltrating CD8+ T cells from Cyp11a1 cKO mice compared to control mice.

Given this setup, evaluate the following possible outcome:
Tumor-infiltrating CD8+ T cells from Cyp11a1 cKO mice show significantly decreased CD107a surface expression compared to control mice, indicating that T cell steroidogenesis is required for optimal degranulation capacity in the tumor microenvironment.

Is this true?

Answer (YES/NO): NO